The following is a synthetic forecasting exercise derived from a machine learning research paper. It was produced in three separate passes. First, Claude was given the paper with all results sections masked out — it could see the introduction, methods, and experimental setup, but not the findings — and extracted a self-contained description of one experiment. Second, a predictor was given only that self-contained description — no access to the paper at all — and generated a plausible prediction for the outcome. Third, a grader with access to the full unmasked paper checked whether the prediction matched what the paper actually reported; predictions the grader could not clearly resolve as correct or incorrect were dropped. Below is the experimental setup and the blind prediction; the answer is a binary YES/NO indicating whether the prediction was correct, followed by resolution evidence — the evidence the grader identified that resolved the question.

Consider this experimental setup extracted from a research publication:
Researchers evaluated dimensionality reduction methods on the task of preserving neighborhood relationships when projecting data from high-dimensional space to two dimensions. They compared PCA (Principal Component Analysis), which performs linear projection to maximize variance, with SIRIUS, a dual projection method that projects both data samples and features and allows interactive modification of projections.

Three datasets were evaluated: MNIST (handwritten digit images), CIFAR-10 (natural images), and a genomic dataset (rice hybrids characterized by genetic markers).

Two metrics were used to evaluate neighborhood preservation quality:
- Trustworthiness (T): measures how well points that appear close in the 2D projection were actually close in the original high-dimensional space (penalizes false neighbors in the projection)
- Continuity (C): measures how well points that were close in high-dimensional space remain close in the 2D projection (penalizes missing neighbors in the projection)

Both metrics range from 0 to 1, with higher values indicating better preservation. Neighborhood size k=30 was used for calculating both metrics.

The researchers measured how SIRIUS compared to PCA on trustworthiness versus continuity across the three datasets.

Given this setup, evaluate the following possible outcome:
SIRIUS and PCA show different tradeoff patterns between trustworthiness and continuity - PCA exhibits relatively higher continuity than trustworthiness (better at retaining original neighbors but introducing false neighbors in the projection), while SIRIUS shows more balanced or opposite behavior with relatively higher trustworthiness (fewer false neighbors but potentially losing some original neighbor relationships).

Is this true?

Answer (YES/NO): NO